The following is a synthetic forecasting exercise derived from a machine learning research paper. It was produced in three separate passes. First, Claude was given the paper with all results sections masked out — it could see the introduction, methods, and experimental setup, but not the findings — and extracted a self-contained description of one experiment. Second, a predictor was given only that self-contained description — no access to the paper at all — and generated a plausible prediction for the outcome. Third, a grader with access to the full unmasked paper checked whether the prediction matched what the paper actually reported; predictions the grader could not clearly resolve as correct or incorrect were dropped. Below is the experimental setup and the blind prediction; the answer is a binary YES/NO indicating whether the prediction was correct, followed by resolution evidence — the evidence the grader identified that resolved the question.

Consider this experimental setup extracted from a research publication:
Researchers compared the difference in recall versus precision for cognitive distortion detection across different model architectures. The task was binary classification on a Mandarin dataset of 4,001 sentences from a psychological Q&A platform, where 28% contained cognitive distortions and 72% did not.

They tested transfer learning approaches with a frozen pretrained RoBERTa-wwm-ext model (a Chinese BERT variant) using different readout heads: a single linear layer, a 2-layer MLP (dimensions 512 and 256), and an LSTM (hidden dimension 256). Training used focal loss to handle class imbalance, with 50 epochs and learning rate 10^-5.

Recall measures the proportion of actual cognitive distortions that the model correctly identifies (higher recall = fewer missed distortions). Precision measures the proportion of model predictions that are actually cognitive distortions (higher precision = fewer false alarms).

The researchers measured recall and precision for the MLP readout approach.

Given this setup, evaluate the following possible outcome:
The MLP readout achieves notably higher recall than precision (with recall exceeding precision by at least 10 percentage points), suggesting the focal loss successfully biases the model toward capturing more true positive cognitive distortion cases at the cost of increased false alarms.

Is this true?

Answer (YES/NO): NO